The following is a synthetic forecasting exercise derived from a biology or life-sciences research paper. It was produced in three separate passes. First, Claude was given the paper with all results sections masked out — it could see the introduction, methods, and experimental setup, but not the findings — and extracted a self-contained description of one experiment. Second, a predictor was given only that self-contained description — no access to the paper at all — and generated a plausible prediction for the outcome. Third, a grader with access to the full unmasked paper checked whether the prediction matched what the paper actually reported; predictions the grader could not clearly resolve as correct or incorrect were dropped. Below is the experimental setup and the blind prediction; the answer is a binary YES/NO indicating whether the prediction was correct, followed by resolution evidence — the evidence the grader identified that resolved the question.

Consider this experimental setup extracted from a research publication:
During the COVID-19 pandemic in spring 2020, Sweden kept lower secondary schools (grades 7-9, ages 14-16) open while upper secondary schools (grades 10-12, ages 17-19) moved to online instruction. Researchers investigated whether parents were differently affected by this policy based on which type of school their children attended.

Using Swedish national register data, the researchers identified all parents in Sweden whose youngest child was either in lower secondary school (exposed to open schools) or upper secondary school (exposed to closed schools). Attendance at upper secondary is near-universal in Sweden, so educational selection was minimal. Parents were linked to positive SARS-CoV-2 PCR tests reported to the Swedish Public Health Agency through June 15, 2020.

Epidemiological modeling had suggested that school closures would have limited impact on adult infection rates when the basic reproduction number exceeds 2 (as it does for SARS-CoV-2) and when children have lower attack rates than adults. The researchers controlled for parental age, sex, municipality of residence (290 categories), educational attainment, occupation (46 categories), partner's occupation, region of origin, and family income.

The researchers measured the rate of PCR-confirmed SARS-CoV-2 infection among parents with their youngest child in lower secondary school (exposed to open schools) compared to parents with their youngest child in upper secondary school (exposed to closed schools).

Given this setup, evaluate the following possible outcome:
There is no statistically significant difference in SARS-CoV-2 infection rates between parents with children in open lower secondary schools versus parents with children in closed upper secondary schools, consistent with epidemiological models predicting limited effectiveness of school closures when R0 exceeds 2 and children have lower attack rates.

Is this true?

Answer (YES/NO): NO